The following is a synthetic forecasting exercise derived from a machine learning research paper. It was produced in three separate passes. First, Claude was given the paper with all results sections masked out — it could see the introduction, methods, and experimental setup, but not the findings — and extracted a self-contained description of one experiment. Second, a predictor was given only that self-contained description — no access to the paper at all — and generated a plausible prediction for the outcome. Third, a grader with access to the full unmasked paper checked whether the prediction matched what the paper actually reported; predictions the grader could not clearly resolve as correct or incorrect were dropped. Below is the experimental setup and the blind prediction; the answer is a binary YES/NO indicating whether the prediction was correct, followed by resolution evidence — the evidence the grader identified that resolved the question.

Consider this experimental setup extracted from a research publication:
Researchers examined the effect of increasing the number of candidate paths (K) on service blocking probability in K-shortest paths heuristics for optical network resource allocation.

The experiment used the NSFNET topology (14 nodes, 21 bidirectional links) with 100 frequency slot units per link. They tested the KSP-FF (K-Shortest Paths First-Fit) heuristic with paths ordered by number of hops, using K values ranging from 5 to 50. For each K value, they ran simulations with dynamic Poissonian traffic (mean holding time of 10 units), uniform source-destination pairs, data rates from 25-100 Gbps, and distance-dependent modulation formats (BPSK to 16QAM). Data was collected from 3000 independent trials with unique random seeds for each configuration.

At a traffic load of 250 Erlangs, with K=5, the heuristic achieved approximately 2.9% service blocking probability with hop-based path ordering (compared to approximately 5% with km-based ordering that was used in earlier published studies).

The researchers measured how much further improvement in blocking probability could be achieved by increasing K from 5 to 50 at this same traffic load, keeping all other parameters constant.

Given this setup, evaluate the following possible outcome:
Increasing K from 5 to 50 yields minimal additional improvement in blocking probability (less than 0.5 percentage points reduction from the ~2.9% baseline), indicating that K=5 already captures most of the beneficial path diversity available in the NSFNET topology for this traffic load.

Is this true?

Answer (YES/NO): NO